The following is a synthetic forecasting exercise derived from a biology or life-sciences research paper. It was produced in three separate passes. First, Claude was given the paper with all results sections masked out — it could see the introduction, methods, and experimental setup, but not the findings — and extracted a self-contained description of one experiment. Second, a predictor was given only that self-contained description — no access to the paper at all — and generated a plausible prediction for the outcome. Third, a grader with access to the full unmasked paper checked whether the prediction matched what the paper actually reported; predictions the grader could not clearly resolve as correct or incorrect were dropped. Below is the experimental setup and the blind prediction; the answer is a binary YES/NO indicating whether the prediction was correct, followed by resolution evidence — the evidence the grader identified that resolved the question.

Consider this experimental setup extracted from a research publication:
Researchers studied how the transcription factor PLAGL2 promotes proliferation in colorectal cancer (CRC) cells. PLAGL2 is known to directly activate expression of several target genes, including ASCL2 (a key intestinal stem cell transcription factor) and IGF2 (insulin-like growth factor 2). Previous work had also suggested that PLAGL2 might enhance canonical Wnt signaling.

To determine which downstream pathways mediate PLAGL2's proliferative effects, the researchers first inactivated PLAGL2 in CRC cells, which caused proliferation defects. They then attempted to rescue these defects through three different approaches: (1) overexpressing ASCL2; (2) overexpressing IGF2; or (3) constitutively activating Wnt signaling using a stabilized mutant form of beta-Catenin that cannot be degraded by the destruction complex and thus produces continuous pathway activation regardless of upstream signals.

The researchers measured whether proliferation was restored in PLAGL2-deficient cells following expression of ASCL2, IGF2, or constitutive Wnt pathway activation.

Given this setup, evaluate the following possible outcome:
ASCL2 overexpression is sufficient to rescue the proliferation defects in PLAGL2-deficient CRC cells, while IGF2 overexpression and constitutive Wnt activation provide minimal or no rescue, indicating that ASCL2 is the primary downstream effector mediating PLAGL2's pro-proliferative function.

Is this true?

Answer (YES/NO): YES